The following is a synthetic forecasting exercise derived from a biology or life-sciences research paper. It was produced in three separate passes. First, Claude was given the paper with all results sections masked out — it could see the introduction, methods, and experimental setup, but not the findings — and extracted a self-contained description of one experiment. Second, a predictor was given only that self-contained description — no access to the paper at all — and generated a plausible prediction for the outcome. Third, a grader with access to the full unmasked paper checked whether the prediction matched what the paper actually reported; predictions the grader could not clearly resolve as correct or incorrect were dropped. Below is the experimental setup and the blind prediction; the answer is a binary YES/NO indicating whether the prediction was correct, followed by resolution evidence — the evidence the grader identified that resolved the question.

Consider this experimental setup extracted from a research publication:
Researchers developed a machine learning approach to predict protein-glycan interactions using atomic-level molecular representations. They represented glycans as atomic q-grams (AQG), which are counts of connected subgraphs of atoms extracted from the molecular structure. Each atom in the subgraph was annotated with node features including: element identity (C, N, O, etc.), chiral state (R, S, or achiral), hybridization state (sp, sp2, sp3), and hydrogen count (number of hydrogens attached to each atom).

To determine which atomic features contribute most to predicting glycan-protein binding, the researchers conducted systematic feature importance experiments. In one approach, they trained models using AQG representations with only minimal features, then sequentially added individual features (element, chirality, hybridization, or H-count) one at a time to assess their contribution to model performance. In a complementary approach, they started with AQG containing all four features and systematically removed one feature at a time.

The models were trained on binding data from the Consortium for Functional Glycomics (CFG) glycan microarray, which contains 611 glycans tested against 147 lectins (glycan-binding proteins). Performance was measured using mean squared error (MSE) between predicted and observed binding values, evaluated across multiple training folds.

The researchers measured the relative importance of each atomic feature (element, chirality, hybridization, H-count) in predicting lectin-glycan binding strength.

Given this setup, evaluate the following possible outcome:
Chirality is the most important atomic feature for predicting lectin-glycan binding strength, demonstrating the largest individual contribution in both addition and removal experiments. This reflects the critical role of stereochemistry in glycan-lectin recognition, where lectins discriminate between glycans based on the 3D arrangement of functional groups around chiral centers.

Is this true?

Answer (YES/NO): YES